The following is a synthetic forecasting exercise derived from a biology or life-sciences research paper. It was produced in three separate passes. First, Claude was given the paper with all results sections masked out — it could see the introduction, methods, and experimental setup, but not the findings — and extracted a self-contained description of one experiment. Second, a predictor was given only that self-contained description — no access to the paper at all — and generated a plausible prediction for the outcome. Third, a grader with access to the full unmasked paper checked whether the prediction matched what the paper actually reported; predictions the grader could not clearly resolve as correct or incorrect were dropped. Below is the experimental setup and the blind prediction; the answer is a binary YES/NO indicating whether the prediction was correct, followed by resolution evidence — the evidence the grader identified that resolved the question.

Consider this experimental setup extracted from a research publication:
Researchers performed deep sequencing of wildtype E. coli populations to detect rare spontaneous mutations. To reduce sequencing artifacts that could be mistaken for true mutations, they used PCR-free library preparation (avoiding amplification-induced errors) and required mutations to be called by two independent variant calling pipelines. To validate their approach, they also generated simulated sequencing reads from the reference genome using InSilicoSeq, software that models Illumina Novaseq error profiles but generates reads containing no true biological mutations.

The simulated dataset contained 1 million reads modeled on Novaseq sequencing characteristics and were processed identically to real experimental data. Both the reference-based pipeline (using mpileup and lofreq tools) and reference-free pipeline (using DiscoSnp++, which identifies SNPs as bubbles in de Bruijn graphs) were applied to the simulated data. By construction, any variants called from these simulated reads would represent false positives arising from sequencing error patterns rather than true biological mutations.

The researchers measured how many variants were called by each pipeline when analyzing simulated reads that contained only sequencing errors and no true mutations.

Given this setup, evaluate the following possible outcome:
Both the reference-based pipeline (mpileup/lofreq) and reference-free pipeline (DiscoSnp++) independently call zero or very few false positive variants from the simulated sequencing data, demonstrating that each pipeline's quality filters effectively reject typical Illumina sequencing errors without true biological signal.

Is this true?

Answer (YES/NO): NO